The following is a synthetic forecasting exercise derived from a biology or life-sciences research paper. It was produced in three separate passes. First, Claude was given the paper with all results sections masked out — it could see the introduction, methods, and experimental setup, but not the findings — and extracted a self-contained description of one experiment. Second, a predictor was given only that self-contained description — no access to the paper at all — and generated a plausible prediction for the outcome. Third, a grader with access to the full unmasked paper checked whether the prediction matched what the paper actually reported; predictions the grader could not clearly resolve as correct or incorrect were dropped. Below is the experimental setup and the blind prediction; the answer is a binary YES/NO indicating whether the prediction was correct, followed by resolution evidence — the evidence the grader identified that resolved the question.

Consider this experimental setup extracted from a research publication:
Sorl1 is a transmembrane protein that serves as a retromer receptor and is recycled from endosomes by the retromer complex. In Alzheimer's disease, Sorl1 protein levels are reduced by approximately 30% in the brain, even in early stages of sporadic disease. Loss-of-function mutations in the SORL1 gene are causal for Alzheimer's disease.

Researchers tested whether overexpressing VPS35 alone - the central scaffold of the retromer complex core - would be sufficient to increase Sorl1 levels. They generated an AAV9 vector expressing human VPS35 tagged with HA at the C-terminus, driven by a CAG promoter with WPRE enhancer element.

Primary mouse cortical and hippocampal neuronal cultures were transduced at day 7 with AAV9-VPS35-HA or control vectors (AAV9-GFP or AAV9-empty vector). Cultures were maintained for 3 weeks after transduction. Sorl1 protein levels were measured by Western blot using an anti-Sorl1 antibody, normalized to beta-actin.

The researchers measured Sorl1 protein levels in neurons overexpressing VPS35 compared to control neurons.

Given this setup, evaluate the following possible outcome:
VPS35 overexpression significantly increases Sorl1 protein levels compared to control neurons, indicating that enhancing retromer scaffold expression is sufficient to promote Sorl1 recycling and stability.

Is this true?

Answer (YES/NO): NO